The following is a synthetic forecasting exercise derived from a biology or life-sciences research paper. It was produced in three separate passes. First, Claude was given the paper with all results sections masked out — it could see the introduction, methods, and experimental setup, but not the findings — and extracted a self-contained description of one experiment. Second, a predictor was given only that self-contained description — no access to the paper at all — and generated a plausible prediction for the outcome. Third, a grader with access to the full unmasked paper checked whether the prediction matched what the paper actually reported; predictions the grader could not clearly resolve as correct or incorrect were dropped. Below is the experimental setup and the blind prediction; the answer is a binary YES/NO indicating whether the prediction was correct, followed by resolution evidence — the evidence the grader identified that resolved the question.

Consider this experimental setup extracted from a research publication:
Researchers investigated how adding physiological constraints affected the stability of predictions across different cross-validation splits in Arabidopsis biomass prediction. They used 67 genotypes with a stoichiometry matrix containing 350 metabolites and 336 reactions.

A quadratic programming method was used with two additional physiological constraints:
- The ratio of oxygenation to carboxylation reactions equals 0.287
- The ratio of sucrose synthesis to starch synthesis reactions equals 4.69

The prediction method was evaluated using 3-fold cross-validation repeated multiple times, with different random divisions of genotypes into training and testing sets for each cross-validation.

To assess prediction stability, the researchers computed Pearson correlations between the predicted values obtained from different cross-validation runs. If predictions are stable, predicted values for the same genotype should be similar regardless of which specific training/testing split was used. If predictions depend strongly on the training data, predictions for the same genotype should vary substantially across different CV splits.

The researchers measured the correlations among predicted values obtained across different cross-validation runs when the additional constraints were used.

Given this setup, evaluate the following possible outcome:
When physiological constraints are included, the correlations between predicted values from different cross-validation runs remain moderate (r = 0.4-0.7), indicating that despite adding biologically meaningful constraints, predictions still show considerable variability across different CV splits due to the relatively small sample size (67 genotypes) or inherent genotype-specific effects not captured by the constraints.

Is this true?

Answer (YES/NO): NO